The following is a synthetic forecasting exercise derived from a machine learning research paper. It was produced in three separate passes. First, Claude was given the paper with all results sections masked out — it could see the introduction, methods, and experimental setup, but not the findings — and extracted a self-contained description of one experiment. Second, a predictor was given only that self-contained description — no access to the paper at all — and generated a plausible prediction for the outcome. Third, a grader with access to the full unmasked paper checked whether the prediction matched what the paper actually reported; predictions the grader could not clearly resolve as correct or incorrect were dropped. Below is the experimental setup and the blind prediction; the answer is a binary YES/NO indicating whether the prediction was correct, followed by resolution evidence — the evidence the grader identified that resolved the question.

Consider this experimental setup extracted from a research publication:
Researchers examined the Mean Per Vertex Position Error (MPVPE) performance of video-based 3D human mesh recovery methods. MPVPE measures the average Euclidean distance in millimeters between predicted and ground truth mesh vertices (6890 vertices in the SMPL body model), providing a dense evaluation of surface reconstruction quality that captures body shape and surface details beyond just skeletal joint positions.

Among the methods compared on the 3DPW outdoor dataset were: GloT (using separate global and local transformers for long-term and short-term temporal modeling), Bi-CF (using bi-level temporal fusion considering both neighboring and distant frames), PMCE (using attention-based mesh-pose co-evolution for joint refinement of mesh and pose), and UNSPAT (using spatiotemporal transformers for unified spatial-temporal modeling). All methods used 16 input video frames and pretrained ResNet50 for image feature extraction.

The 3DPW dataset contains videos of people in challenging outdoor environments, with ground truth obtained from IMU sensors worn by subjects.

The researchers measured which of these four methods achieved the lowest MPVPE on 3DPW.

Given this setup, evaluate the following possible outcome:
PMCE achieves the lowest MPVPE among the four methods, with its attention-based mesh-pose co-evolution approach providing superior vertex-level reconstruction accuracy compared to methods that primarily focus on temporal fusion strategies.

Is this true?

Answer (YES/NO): YES